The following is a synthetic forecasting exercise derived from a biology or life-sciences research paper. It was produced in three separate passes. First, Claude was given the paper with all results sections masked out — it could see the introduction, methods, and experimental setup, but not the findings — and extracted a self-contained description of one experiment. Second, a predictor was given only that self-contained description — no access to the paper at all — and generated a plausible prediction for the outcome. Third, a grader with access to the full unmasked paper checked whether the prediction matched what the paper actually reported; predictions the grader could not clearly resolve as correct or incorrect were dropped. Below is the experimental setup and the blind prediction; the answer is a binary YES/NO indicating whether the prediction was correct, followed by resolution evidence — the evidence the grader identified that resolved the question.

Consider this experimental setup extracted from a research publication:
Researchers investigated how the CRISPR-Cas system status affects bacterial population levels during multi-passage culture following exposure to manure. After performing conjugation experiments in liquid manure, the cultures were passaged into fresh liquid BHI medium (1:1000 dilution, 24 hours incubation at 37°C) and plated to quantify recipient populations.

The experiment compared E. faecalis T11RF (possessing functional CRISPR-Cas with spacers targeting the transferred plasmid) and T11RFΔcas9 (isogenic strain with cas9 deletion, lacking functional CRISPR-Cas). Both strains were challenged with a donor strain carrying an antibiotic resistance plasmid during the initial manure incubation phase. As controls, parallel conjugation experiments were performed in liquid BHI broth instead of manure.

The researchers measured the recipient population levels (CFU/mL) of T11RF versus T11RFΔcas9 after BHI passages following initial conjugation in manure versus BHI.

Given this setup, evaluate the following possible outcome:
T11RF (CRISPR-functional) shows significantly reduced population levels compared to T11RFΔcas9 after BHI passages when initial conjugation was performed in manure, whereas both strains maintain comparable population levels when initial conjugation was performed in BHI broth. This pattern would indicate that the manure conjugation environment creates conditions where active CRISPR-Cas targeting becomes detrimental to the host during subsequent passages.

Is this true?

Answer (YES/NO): YES